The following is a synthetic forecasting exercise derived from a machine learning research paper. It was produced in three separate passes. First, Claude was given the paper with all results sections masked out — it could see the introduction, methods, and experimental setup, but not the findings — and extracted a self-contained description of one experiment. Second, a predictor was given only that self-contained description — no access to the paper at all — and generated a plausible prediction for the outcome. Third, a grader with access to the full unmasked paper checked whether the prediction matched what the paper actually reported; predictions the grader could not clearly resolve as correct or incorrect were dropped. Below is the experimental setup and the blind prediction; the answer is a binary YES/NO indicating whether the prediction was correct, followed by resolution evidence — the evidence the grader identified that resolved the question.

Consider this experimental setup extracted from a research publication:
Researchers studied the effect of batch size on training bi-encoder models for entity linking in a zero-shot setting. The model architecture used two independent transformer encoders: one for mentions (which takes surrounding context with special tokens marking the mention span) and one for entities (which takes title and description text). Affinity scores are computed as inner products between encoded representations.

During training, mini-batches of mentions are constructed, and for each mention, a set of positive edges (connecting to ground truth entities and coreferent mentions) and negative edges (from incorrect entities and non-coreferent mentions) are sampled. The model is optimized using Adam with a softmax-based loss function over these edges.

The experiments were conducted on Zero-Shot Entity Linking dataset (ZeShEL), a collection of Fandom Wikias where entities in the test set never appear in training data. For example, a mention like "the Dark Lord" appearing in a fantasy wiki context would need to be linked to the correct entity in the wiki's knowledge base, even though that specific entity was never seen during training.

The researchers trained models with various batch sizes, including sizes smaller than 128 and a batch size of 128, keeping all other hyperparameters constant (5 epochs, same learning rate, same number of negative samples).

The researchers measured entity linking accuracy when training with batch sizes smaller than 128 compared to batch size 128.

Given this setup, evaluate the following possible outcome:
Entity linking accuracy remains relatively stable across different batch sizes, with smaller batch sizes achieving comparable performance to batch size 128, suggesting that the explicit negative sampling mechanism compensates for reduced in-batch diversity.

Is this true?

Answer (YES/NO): NO